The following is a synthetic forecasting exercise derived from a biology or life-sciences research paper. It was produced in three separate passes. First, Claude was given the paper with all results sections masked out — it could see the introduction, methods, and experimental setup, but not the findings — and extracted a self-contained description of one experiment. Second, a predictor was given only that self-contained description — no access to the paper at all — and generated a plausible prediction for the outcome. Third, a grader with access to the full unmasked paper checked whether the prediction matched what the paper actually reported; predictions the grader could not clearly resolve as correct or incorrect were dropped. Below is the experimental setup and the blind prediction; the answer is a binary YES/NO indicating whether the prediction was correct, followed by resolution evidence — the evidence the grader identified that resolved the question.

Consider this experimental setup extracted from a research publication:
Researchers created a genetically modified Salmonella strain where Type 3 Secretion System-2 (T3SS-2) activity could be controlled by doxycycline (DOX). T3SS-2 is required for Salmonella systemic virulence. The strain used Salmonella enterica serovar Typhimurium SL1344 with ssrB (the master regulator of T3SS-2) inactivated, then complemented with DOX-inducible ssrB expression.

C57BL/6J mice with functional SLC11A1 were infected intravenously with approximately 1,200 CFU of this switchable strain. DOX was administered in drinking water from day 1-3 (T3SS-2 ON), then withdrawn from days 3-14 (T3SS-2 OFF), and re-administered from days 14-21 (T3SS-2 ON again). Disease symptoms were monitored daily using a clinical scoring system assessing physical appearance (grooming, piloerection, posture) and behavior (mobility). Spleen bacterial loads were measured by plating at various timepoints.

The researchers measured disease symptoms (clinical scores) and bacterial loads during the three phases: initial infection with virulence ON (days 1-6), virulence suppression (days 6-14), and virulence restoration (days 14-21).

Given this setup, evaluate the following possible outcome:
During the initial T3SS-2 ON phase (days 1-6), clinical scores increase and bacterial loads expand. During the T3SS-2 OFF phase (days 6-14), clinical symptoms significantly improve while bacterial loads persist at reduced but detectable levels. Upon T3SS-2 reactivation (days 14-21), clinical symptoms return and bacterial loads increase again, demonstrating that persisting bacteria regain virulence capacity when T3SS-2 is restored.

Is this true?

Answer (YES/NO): NO